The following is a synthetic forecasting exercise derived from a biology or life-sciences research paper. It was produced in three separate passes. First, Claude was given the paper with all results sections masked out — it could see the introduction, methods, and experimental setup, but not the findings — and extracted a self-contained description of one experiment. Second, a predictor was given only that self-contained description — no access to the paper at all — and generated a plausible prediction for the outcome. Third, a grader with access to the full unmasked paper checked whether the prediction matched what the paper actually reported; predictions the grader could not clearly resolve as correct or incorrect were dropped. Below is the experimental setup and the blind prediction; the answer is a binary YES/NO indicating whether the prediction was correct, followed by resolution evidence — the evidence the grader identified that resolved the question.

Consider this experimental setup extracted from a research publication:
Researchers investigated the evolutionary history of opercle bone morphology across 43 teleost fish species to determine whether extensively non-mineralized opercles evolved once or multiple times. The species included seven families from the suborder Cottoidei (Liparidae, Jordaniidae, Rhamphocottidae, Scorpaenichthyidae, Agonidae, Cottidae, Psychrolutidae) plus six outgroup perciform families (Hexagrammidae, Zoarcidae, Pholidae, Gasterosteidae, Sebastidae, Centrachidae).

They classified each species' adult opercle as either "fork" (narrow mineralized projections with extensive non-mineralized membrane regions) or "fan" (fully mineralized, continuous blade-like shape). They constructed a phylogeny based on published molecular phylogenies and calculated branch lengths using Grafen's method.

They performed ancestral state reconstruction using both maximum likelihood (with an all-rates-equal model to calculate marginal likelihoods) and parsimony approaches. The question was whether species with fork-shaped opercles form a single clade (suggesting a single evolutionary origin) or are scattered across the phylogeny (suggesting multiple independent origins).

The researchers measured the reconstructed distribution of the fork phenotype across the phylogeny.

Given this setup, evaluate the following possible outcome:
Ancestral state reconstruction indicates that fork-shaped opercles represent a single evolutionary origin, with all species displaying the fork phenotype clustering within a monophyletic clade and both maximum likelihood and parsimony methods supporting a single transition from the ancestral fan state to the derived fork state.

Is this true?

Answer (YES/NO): NO